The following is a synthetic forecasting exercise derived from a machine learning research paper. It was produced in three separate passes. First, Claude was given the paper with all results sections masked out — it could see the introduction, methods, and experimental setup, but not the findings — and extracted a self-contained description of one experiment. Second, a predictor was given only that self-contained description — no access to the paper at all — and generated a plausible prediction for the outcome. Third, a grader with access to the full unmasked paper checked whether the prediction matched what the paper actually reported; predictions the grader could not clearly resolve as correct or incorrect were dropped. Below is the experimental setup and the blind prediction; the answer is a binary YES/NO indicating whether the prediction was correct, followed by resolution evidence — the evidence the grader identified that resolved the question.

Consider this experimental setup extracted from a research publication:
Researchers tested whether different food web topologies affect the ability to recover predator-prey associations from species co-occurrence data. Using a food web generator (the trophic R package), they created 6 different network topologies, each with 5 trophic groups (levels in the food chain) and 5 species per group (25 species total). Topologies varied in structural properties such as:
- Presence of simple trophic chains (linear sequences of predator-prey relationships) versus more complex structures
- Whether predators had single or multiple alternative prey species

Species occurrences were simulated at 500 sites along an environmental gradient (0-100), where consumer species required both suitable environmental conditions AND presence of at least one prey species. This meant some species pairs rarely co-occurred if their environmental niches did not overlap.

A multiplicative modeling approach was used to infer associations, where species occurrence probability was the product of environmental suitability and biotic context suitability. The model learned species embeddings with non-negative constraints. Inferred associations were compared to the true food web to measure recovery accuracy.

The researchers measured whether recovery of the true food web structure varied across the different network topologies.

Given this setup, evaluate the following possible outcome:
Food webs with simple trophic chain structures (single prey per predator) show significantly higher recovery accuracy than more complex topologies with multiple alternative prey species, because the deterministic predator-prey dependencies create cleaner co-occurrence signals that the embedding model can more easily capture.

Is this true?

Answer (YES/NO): NO